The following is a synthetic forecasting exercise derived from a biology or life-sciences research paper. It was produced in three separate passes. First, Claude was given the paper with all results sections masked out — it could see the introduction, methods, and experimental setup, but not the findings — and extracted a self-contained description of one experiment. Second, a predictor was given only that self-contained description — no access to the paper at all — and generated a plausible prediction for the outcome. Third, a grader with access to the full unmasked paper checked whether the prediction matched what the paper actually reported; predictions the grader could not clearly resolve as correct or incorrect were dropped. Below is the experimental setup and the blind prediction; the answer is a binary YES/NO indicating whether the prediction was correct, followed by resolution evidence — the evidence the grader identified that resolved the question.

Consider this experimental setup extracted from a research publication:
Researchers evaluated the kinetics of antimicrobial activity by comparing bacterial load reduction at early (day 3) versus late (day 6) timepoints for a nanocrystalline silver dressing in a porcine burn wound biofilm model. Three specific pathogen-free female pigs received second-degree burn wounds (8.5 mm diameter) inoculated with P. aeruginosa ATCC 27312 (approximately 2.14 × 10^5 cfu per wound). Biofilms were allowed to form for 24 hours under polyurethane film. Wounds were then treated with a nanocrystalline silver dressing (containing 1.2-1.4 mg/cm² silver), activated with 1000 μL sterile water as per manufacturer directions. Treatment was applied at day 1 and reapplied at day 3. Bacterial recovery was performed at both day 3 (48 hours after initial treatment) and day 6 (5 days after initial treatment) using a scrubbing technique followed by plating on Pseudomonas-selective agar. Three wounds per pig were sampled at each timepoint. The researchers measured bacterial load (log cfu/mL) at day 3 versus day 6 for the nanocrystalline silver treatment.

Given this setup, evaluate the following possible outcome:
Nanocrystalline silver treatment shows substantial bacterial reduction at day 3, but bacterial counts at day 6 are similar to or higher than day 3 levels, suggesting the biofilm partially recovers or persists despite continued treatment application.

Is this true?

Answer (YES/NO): NO